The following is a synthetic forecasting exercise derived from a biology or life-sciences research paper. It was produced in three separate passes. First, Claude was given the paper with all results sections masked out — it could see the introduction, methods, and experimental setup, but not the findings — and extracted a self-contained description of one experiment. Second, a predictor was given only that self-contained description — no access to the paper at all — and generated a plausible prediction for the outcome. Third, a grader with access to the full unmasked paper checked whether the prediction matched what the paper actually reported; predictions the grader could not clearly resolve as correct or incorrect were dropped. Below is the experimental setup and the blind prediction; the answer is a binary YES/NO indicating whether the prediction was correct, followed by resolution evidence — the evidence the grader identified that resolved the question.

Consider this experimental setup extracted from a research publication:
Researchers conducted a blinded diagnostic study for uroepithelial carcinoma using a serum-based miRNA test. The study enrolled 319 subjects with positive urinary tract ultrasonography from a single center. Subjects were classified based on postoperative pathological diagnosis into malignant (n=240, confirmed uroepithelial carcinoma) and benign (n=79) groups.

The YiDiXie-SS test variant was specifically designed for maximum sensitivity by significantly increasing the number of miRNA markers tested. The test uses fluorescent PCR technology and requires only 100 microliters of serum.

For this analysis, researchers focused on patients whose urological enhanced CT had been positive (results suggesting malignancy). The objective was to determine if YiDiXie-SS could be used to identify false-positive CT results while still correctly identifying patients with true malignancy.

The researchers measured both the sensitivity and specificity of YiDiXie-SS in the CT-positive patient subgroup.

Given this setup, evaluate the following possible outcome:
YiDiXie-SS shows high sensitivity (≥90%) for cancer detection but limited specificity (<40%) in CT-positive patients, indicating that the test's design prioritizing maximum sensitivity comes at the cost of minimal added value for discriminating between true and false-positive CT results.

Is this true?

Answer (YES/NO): NO